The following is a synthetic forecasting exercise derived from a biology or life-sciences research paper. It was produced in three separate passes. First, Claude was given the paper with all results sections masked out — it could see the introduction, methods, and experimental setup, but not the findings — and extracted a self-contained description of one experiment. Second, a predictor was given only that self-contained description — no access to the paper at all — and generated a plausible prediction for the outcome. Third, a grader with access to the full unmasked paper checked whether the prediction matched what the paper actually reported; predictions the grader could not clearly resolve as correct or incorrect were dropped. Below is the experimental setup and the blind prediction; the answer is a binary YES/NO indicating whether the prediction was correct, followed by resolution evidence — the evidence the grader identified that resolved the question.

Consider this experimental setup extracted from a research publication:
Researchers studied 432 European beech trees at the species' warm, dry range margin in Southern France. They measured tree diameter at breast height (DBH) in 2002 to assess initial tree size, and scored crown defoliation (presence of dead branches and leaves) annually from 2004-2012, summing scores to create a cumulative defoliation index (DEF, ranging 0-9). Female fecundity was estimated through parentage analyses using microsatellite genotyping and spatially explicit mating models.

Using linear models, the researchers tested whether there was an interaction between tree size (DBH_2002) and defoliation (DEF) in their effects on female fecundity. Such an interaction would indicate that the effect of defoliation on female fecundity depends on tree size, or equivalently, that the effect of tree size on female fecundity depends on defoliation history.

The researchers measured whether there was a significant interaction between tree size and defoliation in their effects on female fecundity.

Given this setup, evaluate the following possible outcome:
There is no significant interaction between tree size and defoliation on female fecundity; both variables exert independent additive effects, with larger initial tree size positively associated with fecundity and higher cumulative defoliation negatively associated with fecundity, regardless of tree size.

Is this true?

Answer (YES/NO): NO